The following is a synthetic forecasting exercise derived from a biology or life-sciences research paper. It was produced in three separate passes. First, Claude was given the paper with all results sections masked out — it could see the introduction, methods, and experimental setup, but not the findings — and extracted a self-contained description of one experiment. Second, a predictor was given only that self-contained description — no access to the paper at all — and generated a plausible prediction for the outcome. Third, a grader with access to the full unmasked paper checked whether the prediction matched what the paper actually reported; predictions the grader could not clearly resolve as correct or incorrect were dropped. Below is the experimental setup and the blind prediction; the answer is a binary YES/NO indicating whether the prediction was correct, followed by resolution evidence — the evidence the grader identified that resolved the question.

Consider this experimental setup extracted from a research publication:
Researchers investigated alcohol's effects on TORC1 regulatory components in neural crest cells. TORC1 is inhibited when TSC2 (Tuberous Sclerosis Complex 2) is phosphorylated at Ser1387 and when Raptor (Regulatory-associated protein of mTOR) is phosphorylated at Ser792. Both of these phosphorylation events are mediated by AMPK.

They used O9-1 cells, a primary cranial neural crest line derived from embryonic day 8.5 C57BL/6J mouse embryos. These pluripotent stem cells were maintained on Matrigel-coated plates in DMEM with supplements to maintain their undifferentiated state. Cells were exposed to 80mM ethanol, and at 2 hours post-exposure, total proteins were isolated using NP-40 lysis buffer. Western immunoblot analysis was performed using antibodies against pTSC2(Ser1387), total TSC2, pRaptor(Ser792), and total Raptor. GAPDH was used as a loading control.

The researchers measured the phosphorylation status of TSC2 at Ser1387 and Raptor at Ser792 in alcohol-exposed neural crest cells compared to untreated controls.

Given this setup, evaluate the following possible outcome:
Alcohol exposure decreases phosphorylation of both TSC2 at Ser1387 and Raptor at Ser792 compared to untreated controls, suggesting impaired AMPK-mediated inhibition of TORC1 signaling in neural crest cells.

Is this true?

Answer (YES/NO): NO